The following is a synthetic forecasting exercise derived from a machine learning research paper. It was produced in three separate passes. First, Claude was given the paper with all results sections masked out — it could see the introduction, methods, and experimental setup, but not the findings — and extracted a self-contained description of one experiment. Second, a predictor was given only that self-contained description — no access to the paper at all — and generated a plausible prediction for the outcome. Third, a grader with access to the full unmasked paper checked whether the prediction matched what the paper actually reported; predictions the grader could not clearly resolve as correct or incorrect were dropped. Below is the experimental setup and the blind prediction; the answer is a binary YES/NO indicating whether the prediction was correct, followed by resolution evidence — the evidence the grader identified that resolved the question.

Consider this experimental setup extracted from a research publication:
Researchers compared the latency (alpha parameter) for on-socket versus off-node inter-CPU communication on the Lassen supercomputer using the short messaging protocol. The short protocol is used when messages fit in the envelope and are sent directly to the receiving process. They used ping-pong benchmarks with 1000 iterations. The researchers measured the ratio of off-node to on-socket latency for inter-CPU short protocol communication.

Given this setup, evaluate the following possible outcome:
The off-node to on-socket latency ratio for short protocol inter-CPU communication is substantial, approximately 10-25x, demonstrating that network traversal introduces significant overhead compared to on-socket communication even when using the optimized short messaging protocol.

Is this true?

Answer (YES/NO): NO